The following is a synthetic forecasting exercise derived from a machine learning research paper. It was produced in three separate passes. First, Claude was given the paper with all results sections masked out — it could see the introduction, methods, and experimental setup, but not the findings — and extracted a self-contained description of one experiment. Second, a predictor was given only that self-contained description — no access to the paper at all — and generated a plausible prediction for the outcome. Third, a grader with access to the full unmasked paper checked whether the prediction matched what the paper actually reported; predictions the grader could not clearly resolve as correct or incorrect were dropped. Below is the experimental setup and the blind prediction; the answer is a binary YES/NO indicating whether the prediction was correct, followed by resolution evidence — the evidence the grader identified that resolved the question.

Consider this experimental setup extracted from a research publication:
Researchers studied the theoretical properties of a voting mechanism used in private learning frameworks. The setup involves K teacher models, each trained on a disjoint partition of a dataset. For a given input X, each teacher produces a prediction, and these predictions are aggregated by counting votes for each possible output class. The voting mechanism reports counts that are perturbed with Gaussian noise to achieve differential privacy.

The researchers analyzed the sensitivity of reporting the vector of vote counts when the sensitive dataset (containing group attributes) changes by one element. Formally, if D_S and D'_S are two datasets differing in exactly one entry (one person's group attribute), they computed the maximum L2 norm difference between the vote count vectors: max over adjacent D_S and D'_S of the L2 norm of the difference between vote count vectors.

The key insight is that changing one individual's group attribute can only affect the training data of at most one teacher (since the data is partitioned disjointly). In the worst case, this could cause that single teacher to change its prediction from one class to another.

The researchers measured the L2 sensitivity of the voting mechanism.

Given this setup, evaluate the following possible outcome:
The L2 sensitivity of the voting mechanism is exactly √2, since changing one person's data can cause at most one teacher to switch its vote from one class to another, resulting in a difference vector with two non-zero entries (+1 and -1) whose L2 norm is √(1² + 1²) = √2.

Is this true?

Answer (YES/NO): YES